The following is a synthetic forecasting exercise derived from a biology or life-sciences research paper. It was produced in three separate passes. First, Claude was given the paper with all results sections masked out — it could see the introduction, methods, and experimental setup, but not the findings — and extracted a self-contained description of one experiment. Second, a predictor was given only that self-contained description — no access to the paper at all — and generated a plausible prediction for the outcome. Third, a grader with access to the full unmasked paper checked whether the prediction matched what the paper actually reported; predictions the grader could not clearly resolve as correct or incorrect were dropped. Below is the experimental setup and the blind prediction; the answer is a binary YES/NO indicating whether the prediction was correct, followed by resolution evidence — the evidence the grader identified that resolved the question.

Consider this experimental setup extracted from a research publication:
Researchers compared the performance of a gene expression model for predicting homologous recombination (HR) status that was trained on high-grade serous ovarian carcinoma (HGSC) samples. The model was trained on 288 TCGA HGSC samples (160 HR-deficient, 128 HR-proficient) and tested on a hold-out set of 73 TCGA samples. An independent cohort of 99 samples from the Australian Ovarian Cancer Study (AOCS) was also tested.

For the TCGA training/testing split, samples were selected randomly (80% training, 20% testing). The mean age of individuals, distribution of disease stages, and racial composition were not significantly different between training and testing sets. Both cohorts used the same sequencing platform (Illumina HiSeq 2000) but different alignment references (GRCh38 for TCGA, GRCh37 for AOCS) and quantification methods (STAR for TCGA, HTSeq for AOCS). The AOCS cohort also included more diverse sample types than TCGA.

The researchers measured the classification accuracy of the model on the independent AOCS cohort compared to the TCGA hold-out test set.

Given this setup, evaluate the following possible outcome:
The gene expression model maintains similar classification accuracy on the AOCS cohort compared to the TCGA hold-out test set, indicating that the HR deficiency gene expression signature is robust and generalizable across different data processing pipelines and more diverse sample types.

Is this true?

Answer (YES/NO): YES